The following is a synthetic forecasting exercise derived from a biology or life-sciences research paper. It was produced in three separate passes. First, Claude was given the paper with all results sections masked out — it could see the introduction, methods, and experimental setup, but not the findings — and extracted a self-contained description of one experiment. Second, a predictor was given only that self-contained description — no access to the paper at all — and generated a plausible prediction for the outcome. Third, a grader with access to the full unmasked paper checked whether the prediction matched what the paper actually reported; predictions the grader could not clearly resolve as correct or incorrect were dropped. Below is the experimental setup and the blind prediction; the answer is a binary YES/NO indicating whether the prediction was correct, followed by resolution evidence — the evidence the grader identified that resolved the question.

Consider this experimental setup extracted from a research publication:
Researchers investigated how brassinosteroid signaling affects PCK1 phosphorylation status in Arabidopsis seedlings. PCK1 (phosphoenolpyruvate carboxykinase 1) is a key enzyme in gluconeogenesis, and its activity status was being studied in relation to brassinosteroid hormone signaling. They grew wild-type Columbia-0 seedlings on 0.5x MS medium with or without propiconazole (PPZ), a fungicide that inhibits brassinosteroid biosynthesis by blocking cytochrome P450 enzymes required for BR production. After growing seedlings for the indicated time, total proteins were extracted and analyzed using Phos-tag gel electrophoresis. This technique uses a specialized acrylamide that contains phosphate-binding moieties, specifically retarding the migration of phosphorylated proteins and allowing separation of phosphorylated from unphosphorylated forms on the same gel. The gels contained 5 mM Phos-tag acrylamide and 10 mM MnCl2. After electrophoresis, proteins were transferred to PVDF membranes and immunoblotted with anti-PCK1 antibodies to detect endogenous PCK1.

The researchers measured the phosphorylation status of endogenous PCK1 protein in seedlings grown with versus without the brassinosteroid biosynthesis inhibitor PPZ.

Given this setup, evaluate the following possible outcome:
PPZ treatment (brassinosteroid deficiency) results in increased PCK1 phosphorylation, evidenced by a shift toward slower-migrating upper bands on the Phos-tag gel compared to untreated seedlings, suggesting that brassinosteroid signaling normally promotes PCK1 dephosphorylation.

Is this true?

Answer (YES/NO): YES